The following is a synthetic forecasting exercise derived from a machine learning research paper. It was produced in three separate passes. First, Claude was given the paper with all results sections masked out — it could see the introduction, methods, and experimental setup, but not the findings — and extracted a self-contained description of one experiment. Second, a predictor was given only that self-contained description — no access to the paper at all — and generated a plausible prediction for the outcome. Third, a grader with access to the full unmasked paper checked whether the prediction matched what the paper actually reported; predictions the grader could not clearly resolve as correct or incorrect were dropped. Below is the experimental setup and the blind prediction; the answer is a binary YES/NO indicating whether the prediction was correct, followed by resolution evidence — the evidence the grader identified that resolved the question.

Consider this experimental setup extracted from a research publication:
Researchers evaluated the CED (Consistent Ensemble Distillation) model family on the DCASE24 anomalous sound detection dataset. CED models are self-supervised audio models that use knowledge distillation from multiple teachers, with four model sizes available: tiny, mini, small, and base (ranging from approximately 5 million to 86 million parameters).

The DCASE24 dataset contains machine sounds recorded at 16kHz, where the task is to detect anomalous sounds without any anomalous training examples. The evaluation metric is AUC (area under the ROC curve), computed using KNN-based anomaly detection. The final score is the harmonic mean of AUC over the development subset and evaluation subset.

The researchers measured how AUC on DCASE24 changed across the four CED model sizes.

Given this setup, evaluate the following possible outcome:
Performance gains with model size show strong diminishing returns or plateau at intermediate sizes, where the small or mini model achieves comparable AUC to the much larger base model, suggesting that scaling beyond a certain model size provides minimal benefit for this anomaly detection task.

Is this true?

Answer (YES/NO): YES